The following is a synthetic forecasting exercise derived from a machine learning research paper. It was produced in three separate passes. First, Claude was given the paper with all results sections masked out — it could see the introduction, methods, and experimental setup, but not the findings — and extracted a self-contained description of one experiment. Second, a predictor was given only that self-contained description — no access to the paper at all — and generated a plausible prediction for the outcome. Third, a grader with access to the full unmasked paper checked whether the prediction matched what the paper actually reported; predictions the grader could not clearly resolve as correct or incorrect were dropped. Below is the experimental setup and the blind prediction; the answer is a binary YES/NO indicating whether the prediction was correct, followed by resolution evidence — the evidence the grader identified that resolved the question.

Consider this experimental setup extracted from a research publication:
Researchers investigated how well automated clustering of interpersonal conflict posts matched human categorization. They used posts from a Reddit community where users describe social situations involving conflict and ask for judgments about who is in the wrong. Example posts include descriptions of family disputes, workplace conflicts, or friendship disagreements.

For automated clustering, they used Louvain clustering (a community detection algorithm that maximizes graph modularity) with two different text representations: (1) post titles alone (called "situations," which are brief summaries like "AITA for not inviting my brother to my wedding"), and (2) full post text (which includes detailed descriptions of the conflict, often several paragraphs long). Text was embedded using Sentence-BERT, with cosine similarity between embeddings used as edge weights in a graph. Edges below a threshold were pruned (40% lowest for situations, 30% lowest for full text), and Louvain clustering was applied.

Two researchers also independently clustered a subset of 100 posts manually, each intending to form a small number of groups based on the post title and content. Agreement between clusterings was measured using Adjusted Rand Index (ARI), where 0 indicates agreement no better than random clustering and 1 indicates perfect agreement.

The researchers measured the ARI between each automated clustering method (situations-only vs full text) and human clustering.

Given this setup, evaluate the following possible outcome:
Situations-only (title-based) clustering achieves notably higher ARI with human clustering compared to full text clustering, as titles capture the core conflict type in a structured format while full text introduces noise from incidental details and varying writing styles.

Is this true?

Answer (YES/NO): NO